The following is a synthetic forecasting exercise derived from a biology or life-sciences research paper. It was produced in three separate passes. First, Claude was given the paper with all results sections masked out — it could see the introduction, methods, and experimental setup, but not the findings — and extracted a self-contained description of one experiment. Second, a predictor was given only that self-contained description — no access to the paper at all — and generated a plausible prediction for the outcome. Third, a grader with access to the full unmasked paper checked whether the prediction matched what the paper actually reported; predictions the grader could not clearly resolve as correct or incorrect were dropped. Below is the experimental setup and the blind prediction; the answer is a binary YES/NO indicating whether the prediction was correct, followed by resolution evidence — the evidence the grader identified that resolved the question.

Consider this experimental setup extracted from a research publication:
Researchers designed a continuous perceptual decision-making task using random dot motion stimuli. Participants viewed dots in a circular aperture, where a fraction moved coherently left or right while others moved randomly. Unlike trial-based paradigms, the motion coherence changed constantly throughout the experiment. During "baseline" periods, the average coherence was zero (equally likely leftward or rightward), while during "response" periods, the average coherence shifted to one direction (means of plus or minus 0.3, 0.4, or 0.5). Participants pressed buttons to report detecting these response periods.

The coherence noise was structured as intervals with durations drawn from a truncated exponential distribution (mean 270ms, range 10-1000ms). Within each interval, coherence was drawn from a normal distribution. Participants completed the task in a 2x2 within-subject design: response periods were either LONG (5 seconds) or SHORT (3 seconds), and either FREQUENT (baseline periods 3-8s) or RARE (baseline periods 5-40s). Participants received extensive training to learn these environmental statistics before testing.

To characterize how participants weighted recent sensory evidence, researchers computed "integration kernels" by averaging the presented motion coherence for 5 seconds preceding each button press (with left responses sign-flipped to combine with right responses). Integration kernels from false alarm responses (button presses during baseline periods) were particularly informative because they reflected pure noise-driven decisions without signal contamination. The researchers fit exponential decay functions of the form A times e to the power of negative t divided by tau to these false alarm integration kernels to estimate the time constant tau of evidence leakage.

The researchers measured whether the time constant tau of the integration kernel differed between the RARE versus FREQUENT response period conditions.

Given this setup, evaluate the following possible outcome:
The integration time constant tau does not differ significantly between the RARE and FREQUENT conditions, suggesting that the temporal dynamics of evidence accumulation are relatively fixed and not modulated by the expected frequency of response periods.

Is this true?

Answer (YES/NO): NO